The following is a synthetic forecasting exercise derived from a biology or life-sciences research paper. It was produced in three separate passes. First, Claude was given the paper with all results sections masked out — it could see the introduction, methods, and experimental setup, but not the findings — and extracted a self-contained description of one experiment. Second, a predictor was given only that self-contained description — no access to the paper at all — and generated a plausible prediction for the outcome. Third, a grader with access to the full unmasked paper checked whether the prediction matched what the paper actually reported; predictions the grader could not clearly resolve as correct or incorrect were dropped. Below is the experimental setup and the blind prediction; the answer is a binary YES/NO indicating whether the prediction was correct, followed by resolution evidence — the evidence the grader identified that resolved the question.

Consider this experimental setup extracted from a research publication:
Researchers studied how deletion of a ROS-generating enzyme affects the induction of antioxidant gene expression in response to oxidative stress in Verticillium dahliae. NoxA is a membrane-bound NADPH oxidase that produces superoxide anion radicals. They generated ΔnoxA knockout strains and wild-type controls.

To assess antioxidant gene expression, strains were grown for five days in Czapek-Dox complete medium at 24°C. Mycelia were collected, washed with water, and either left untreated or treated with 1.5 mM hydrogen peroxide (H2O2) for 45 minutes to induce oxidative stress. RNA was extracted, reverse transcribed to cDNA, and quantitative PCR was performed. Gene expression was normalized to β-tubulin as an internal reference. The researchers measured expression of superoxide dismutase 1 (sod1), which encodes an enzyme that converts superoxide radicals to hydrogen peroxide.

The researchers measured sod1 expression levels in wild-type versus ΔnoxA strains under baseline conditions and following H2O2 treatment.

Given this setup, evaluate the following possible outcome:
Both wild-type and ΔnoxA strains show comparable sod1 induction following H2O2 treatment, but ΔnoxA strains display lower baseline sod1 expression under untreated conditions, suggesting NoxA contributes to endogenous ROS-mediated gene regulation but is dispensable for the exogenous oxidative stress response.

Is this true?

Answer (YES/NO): NO